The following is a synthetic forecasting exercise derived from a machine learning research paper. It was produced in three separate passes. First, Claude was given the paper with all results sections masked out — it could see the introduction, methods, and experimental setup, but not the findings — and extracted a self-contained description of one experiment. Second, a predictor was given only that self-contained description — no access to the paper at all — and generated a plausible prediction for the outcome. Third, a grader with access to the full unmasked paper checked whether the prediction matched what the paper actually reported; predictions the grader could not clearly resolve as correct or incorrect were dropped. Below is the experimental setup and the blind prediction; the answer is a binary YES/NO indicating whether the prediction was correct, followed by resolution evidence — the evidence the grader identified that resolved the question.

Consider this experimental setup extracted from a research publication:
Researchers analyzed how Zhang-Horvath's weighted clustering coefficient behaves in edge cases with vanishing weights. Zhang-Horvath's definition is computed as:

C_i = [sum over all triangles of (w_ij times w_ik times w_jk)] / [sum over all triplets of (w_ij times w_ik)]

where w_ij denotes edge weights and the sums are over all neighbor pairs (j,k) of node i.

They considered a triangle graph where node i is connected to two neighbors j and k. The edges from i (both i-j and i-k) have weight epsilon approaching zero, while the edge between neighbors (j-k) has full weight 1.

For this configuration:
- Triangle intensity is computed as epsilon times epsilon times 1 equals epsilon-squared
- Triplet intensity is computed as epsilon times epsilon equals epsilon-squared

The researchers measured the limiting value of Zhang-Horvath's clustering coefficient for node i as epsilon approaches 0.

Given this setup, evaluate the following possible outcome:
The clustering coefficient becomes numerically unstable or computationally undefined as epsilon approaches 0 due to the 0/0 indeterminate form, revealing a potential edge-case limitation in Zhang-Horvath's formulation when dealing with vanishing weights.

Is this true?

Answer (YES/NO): NO